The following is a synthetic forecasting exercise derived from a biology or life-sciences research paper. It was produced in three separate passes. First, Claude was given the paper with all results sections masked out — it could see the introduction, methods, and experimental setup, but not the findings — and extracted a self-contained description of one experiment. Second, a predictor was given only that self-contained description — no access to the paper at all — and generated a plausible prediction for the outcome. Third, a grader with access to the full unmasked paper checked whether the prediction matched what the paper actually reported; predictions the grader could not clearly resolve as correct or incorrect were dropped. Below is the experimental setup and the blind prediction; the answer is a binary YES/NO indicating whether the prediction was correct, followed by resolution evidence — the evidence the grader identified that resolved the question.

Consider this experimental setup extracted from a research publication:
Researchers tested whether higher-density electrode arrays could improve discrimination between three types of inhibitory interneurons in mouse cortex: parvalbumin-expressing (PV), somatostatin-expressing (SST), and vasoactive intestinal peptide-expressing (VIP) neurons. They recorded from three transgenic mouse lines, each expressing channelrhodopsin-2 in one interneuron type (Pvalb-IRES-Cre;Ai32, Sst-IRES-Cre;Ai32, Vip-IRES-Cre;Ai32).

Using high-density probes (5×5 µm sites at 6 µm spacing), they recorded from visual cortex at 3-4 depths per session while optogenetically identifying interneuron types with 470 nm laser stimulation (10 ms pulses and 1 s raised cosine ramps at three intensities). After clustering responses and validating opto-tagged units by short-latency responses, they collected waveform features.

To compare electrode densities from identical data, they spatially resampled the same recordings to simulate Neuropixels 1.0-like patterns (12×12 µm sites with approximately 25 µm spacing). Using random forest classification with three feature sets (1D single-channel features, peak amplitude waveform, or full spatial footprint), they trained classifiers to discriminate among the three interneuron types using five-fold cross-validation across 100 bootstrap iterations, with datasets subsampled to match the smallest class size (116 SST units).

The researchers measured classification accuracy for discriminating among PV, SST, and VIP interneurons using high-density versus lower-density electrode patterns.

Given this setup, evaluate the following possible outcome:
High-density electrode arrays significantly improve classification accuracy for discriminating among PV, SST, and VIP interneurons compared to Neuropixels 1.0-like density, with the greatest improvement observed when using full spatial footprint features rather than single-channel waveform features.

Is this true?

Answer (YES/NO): YES